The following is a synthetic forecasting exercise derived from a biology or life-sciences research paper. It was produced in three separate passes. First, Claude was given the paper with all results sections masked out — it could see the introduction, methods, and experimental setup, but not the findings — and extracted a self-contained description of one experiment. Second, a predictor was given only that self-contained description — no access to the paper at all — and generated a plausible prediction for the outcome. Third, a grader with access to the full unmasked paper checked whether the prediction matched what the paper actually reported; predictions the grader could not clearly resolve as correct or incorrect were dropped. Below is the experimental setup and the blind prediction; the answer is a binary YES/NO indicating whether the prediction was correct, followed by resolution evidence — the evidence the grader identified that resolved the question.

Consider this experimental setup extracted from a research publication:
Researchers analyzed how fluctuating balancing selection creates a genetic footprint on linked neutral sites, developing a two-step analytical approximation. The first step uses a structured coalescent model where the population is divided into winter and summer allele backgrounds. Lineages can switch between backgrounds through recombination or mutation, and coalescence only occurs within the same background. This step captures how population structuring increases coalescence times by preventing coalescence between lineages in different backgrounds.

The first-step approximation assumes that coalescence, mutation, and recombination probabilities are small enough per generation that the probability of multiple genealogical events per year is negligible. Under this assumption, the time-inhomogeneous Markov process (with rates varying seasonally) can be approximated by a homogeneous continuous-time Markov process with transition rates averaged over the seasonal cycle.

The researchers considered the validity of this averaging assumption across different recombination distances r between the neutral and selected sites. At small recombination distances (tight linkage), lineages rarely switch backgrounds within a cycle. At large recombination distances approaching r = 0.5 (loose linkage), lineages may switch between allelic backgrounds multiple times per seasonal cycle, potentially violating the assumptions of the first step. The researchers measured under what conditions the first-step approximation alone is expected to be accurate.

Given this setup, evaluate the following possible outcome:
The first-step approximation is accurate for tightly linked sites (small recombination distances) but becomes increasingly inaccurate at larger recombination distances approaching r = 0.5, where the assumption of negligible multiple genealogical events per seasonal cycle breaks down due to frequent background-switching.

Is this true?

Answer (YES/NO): YES